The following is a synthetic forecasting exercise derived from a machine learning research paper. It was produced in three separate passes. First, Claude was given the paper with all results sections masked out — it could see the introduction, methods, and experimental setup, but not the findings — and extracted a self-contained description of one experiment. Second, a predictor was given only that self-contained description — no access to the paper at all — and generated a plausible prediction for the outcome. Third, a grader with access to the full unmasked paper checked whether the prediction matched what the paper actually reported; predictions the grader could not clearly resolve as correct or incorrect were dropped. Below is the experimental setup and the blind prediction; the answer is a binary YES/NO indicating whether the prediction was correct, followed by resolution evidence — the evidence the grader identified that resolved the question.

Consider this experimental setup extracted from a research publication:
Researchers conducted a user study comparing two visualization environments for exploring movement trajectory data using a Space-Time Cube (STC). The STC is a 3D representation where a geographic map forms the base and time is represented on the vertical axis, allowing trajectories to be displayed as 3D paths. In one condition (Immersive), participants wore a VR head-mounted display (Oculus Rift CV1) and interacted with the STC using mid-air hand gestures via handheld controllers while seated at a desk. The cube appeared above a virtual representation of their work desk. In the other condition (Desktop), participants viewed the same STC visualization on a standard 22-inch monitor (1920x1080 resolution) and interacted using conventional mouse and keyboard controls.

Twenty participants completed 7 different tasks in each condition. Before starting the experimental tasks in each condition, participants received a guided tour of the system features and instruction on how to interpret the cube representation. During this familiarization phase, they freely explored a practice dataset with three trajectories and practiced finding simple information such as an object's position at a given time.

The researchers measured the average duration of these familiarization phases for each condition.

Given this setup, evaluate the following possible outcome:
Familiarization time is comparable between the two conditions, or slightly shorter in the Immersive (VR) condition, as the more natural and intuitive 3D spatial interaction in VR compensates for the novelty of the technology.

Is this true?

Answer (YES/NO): NO